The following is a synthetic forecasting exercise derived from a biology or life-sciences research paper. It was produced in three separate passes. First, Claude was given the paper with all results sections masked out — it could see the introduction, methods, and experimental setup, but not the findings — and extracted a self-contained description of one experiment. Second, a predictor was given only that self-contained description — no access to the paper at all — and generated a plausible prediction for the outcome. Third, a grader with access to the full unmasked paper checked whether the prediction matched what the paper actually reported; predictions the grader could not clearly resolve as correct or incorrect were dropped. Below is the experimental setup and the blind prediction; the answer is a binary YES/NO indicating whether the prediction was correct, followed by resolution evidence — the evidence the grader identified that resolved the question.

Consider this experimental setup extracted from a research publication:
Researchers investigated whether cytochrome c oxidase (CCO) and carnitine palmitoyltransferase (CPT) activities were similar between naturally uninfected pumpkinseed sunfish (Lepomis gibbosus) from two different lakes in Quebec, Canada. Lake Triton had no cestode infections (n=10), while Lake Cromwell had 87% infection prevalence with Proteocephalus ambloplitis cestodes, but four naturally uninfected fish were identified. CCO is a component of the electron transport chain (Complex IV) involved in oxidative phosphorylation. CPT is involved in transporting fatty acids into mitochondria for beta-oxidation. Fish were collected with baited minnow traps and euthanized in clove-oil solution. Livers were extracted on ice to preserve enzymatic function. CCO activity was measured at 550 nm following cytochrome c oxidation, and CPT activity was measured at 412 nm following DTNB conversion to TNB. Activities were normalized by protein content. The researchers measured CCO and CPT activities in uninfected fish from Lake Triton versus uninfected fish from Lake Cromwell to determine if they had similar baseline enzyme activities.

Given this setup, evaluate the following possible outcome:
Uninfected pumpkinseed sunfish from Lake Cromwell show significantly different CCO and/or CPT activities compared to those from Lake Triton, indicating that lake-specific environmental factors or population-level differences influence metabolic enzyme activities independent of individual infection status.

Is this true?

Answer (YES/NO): NO